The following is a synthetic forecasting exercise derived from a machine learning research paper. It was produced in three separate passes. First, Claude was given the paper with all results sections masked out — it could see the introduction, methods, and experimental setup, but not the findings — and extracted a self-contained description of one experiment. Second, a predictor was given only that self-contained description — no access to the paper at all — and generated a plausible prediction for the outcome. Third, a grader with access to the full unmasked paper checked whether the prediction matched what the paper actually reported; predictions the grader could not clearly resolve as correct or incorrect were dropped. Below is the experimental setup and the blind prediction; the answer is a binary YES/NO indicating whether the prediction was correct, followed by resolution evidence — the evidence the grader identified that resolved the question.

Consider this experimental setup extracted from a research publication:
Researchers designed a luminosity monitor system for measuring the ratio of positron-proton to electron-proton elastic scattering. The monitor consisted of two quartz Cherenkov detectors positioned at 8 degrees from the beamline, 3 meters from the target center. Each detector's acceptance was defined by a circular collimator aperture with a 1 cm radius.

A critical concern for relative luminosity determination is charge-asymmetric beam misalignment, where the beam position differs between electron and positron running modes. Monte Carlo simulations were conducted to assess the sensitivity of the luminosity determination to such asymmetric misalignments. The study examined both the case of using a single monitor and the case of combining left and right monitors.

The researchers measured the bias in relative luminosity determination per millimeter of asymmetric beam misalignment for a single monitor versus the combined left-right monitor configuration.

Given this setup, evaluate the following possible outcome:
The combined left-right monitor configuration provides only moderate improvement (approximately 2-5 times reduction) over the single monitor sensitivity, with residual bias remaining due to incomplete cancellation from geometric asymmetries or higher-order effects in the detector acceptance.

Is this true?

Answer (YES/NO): NO